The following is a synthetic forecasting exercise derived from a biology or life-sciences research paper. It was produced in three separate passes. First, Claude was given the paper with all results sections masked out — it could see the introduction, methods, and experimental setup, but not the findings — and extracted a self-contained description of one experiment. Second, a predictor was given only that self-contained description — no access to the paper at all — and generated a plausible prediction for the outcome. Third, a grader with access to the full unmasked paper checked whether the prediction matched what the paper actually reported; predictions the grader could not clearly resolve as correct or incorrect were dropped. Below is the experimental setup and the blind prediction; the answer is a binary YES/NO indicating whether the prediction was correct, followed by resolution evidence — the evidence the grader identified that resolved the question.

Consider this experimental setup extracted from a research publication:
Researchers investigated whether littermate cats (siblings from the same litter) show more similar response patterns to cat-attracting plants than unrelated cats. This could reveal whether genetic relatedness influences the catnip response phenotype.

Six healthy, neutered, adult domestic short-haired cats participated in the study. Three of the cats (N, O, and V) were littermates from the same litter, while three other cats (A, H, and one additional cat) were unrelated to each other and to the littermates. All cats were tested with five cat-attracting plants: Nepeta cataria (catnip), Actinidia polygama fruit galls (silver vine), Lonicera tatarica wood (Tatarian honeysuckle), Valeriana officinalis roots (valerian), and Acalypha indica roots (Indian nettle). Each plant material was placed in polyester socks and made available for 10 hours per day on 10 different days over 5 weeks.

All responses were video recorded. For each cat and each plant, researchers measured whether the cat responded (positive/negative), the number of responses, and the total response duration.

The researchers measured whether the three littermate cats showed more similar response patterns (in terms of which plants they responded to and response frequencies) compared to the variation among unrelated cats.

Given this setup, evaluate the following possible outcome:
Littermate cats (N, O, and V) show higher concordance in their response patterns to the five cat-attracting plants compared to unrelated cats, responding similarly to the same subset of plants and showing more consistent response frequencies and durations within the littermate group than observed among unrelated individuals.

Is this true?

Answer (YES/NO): NO